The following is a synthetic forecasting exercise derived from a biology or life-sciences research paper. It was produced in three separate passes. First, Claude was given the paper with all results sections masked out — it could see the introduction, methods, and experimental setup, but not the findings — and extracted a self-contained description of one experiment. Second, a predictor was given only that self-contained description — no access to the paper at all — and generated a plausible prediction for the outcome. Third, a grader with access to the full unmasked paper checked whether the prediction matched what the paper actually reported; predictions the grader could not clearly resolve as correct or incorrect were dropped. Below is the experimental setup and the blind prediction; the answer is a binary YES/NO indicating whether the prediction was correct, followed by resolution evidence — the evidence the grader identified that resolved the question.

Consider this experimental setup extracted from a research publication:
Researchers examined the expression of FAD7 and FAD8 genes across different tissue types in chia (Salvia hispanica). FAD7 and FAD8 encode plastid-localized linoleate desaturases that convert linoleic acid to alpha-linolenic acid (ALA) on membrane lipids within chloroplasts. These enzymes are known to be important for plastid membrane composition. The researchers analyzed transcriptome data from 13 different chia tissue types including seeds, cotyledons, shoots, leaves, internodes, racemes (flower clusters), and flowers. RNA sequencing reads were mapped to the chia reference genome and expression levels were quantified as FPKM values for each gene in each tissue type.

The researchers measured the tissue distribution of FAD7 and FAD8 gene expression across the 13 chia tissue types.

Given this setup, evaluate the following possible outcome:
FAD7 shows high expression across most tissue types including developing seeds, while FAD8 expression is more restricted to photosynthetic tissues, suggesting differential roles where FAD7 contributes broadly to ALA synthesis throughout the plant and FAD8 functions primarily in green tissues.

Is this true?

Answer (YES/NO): NO